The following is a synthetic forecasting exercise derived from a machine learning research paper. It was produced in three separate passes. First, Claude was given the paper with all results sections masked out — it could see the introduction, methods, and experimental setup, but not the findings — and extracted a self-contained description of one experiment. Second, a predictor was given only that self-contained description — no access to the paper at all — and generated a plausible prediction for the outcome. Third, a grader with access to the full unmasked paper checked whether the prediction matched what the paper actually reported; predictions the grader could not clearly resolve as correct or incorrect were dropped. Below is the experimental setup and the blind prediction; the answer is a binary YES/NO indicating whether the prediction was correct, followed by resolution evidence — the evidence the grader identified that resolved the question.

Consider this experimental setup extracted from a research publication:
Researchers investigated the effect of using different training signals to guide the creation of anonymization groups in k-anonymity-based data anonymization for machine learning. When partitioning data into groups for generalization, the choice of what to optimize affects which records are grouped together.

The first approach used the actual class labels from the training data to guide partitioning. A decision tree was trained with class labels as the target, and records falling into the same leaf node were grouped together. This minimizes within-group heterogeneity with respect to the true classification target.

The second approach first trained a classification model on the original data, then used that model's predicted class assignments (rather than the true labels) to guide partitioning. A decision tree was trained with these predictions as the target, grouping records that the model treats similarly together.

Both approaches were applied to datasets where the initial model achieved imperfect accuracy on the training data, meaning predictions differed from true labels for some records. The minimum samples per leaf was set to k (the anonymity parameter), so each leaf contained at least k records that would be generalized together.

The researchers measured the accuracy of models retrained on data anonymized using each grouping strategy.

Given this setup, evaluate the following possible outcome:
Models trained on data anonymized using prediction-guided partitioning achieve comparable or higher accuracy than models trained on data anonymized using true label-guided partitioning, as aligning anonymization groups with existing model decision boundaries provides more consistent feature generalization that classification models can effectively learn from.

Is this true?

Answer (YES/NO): YES